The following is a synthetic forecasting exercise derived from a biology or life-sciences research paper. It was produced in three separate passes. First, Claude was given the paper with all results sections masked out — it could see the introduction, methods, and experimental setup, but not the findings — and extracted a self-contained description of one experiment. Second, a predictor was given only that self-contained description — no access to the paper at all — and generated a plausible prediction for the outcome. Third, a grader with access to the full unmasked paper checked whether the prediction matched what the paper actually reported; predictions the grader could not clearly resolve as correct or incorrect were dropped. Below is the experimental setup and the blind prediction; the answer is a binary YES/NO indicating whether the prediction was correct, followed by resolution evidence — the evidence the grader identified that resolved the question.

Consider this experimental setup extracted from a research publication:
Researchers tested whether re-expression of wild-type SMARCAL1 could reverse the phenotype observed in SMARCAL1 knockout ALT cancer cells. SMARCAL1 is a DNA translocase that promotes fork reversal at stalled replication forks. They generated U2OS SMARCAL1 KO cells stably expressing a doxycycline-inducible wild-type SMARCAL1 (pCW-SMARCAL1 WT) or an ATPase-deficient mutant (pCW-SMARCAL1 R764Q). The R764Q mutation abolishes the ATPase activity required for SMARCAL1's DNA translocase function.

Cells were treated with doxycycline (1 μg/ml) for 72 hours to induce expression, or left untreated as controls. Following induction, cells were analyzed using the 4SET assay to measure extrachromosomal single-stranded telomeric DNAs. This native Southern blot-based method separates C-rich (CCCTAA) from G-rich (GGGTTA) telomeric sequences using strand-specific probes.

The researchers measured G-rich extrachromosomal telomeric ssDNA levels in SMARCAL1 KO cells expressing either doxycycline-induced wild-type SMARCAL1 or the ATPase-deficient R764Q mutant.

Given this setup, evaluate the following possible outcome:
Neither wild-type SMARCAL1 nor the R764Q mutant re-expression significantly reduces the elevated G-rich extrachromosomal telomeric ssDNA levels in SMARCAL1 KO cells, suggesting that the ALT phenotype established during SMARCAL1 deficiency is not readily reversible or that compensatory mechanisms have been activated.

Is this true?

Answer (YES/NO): NO